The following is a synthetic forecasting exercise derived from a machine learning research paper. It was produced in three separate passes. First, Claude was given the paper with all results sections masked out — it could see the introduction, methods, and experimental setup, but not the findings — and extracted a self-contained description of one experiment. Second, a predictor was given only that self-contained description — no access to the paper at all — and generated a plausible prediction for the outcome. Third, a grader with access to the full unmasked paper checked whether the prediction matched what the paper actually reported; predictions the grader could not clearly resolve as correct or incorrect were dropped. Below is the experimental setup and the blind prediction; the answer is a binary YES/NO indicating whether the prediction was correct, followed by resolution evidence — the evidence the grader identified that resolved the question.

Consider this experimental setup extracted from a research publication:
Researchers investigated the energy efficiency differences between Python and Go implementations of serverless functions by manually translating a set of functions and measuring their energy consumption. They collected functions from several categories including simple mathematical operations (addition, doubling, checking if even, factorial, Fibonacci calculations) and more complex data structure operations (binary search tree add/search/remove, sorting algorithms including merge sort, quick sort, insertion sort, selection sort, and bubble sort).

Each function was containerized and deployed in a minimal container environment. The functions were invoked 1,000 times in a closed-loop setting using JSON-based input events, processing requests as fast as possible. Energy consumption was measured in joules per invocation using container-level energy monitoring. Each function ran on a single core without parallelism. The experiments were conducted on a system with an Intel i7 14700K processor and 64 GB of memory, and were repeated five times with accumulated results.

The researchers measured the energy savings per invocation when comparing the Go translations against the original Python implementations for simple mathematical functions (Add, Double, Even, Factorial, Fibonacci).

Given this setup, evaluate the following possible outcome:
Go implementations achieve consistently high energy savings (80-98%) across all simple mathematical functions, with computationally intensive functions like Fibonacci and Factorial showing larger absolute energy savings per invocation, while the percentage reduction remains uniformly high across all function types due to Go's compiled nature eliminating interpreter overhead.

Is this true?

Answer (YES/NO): NO